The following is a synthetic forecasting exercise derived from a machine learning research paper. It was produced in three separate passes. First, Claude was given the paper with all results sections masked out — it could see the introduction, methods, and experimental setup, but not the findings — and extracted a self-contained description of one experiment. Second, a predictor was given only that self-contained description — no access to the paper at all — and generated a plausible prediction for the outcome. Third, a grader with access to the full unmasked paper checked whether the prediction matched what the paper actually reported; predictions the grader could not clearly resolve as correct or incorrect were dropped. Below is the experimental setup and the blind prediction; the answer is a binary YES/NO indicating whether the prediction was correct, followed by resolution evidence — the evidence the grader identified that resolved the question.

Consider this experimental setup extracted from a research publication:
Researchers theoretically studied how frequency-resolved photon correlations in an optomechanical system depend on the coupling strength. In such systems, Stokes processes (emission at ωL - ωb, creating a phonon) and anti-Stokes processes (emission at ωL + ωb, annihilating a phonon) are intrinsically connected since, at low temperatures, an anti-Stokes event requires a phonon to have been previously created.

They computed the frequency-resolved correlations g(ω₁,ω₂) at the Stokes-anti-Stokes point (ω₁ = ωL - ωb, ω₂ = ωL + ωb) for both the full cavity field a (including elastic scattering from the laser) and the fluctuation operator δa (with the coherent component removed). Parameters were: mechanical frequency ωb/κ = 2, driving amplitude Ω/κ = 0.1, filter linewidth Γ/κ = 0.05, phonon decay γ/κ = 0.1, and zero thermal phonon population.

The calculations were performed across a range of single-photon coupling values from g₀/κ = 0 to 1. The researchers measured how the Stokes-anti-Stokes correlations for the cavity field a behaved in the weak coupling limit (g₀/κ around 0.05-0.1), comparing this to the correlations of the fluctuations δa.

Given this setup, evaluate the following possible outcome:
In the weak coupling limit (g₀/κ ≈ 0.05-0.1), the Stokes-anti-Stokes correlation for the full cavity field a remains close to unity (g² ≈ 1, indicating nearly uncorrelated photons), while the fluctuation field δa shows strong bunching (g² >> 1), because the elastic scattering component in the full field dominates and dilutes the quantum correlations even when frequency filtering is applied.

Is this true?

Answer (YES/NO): NO